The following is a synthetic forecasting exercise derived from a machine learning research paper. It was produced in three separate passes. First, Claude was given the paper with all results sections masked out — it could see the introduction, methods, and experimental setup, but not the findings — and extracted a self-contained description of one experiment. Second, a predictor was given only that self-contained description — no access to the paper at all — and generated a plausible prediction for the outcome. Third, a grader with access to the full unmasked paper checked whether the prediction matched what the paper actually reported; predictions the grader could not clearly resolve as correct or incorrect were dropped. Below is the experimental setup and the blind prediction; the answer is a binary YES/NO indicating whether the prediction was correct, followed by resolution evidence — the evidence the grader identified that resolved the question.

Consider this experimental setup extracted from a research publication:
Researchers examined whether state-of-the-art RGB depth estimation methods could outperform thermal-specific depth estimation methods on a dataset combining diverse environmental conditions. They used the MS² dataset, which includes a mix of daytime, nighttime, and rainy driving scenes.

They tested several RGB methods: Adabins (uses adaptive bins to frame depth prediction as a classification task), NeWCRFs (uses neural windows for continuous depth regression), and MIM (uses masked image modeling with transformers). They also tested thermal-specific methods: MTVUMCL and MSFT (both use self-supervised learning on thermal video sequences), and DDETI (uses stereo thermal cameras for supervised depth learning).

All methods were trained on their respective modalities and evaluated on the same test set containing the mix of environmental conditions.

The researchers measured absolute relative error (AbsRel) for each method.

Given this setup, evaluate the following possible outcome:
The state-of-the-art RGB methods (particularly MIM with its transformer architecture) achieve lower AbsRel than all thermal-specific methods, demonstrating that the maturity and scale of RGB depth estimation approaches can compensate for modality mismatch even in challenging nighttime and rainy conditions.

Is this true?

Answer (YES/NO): NO